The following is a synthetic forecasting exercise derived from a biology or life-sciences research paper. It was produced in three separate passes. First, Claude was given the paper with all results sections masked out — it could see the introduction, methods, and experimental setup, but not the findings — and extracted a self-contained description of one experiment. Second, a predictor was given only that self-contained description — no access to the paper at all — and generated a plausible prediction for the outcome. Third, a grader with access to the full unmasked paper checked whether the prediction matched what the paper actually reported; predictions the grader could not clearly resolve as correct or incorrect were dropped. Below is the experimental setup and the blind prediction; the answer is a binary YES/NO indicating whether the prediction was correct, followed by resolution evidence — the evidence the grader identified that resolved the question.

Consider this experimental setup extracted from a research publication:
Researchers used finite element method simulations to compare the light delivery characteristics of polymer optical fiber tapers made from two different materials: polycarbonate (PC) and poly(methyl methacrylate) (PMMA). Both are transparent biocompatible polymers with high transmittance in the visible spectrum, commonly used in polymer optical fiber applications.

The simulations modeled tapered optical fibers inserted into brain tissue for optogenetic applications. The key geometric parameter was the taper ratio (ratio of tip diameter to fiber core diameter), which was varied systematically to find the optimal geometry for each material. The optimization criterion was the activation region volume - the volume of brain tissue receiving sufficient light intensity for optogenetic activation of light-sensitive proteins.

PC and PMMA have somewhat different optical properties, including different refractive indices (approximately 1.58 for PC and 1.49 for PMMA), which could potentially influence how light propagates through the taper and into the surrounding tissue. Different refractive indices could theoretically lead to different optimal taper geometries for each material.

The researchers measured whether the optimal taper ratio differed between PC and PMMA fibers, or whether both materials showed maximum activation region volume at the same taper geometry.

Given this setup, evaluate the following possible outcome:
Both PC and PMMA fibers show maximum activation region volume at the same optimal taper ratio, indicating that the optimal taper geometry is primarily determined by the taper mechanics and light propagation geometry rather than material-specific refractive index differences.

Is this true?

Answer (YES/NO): NO